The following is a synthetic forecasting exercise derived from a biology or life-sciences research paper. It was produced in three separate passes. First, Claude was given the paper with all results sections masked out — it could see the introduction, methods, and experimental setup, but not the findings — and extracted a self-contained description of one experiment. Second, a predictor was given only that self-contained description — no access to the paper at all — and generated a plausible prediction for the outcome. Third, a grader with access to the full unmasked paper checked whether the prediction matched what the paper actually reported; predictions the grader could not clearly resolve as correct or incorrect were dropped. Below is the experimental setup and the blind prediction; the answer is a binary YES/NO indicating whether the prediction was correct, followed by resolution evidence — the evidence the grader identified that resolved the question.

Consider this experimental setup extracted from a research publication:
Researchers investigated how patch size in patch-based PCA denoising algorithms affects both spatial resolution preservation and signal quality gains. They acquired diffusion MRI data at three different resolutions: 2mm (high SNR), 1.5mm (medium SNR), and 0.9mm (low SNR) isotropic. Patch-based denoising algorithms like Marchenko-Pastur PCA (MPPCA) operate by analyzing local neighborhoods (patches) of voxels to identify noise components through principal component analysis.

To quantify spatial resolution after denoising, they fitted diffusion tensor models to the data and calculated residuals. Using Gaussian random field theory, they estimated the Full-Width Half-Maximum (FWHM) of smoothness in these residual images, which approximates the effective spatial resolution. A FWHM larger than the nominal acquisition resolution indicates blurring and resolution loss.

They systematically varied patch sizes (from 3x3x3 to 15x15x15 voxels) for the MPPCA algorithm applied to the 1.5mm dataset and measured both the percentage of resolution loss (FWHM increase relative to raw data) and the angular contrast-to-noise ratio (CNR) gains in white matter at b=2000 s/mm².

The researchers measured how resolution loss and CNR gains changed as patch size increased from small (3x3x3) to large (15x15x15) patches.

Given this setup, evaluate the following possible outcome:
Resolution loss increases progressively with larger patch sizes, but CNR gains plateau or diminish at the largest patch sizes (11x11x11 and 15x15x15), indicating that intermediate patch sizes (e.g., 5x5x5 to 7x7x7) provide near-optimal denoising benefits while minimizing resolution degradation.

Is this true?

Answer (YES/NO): NO